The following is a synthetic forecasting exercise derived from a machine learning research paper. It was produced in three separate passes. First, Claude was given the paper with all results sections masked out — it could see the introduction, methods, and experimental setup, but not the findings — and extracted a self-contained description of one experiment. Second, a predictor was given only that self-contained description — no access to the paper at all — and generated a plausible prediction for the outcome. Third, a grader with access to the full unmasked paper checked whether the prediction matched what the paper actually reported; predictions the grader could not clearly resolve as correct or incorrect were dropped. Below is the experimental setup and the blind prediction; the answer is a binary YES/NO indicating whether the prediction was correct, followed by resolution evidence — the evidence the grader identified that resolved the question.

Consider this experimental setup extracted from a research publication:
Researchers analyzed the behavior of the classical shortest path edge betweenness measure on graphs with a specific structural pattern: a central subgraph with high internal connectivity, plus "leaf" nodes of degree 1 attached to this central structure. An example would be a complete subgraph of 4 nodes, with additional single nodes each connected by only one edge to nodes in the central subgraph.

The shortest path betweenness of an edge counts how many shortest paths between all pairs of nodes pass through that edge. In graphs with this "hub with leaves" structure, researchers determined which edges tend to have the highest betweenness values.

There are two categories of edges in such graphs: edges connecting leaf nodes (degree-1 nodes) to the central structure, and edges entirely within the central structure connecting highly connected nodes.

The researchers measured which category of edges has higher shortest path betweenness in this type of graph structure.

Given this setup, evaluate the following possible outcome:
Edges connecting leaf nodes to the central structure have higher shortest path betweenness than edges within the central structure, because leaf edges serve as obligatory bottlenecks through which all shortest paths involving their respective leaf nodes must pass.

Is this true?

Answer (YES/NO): YES